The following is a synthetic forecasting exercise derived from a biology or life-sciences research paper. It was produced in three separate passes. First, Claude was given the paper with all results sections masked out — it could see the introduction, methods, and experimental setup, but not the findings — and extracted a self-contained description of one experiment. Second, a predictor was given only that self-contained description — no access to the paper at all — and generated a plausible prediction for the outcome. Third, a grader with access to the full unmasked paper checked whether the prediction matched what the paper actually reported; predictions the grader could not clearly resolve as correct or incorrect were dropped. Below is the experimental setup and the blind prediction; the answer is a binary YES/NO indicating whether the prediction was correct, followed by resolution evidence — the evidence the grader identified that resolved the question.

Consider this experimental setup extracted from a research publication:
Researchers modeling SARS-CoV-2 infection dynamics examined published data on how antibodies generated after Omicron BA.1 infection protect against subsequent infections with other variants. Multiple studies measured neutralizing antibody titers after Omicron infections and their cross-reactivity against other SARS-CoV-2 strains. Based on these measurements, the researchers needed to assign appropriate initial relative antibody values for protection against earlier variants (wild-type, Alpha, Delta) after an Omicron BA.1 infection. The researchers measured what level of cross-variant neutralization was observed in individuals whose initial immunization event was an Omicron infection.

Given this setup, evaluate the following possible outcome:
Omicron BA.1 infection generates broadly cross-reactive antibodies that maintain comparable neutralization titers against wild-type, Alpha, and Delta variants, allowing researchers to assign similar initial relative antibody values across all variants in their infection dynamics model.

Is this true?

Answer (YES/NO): NO